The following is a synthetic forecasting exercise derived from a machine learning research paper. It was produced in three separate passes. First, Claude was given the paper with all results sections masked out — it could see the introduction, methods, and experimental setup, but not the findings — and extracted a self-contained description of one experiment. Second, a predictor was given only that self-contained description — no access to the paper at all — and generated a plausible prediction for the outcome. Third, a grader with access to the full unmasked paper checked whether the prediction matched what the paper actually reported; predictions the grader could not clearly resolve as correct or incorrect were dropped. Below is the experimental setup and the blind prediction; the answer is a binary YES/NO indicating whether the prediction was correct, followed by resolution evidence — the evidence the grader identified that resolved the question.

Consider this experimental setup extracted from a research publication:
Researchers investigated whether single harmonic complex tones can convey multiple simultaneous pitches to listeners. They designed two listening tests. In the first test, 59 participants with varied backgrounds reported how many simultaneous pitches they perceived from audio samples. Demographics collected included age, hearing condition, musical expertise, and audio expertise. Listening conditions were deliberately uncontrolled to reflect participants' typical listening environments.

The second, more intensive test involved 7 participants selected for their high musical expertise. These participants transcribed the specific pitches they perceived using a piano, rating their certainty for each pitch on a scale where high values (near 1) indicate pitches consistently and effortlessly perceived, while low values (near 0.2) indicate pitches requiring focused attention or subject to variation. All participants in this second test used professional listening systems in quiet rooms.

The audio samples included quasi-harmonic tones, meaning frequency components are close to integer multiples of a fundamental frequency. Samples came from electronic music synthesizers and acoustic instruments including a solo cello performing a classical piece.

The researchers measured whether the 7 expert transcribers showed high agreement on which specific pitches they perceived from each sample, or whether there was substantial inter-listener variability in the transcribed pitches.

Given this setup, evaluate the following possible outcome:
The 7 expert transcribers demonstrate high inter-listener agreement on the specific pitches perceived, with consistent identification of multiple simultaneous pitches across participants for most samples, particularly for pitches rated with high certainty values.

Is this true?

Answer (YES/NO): NO